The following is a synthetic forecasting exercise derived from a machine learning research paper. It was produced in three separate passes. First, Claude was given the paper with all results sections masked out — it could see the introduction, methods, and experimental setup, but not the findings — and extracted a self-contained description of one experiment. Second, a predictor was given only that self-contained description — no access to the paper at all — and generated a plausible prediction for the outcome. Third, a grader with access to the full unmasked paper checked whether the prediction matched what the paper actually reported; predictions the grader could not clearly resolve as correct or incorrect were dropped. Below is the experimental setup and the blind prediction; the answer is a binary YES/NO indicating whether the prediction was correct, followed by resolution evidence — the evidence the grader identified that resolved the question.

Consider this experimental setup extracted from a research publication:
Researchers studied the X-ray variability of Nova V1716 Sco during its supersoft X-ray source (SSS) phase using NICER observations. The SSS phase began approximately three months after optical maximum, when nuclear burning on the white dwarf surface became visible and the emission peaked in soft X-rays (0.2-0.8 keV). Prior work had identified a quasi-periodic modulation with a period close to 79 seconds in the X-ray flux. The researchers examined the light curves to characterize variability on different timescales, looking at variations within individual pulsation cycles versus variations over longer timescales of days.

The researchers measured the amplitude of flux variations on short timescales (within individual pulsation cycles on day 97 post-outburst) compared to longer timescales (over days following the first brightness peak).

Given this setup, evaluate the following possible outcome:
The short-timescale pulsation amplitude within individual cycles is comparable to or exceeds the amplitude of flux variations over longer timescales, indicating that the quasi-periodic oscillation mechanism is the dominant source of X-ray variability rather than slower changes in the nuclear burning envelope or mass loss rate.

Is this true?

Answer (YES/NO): NO